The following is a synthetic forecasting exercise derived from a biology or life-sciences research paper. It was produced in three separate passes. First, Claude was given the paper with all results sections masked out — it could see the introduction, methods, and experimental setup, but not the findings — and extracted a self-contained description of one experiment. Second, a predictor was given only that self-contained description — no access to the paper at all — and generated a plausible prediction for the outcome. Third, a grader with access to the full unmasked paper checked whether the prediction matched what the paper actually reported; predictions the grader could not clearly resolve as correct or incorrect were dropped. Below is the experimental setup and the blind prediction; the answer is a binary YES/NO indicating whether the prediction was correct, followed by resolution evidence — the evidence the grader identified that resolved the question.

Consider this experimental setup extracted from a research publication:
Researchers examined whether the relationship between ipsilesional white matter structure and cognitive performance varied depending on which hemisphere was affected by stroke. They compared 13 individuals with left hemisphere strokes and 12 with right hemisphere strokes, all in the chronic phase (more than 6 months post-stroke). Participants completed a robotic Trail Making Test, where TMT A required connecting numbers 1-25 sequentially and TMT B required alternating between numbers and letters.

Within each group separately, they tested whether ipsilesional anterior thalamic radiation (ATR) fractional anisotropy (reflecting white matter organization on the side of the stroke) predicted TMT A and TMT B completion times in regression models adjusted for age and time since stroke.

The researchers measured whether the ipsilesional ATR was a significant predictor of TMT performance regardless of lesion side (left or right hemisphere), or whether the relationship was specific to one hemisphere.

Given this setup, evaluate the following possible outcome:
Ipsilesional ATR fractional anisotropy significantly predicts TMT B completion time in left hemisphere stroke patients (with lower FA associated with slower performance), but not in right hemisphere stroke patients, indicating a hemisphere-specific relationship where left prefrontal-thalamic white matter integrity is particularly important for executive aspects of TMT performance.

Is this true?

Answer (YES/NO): NO